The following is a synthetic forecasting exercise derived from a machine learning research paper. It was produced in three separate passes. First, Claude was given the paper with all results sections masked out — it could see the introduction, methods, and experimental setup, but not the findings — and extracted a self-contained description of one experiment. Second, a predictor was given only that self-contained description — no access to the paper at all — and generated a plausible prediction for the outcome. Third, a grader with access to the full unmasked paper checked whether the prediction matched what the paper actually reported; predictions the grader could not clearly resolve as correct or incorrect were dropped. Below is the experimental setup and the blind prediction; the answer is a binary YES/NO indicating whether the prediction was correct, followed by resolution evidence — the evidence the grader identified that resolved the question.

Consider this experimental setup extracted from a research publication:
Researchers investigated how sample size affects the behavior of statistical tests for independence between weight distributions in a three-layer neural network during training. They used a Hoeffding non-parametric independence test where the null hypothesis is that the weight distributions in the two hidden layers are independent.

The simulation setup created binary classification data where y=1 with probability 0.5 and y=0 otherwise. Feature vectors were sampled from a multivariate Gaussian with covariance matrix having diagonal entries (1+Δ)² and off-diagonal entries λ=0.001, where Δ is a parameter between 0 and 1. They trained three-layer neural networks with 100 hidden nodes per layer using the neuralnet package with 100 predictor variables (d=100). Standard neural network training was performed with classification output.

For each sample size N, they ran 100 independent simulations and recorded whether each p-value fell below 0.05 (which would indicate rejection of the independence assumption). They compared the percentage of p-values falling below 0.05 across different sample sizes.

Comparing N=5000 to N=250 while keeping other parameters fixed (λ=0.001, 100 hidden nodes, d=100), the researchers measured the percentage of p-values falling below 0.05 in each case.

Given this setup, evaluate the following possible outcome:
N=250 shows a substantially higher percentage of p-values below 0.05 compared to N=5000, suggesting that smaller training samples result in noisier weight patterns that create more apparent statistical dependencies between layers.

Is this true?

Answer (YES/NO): YES